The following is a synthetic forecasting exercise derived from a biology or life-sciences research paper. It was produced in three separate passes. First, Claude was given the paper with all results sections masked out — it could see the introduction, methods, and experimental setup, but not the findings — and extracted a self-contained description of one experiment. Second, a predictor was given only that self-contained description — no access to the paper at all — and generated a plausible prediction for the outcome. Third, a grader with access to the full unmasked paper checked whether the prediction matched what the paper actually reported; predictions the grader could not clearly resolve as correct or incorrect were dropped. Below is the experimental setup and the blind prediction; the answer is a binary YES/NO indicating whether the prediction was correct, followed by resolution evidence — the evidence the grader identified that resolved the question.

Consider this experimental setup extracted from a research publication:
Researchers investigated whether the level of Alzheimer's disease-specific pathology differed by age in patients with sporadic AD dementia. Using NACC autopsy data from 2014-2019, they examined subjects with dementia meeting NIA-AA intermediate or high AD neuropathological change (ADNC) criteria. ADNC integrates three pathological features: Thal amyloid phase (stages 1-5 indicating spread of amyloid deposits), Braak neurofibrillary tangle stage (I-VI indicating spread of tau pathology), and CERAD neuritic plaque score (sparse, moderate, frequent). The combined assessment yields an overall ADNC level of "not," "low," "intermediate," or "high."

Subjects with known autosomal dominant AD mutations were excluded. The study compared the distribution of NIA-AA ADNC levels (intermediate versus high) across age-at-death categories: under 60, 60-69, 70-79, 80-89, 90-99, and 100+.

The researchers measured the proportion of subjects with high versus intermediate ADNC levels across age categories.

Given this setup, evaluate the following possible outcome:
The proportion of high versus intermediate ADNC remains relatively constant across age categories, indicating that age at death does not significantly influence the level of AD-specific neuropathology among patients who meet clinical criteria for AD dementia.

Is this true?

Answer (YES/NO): NO